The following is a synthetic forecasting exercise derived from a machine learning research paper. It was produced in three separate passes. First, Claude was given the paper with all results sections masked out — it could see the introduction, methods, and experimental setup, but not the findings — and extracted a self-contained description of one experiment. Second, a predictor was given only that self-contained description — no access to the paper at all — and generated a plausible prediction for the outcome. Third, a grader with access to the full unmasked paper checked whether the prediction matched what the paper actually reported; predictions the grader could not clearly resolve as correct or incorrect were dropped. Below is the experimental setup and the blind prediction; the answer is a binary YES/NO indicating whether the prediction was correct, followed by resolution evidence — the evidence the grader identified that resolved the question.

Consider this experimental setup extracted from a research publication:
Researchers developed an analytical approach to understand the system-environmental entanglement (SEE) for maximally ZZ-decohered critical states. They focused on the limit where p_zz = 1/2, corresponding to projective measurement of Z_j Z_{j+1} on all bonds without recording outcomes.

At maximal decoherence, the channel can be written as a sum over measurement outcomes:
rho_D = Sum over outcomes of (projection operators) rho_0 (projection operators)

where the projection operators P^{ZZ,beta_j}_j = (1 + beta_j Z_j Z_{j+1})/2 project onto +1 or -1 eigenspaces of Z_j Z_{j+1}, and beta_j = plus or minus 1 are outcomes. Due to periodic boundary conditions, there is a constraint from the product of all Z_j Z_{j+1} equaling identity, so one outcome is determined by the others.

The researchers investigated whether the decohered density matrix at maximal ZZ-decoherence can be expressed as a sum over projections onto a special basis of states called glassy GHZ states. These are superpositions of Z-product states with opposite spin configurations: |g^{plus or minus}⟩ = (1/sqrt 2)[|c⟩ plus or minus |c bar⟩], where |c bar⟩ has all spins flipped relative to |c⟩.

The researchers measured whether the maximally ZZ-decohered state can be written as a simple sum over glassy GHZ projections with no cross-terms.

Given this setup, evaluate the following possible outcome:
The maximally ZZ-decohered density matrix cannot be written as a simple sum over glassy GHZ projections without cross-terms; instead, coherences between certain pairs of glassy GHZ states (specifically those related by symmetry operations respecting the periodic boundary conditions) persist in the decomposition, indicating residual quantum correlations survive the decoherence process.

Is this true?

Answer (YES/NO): NO